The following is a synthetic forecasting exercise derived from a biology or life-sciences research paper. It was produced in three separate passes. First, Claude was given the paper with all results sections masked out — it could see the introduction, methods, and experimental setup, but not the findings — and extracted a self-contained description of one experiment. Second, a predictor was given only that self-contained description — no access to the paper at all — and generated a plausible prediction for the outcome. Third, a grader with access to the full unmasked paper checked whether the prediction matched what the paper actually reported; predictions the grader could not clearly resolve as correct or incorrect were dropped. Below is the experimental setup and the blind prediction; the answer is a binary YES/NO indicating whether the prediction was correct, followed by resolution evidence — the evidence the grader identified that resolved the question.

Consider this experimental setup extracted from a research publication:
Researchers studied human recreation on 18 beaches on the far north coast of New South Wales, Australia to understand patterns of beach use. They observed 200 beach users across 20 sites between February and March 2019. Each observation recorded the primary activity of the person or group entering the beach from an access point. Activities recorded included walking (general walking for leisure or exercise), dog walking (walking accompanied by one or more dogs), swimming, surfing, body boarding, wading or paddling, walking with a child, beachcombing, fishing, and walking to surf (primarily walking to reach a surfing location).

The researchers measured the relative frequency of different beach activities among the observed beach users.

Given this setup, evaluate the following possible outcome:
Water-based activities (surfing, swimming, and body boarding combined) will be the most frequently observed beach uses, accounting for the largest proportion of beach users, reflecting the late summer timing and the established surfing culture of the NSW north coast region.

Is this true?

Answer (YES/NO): NO